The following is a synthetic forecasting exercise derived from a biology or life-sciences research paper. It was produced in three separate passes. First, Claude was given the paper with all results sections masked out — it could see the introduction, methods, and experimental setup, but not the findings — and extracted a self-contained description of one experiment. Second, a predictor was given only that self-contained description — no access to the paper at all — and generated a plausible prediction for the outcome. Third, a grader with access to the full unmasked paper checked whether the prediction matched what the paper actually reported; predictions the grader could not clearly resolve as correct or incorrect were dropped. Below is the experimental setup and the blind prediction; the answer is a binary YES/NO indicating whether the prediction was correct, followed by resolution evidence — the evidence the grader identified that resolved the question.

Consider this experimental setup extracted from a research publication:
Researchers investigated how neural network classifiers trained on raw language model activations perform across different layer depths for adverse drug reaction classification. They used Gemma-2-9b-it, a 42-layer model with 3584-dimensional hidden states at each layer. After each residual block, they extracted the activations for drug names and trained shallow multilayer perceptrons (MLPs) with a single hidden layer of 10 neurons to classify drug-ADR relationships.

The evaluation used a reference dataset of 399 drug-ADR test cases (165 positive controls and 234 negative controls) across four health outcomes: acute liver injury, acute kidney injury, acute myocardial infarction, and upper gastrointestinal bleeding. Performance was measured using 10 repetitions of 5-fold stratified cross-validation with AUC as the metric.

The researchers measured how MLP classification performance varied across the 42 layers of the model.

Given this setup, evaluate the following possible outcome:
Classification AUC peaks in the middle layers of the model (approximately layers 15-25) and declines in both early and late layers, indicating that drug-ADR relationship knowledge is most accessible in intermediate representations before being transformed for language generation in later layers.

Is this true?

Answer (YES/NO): NO